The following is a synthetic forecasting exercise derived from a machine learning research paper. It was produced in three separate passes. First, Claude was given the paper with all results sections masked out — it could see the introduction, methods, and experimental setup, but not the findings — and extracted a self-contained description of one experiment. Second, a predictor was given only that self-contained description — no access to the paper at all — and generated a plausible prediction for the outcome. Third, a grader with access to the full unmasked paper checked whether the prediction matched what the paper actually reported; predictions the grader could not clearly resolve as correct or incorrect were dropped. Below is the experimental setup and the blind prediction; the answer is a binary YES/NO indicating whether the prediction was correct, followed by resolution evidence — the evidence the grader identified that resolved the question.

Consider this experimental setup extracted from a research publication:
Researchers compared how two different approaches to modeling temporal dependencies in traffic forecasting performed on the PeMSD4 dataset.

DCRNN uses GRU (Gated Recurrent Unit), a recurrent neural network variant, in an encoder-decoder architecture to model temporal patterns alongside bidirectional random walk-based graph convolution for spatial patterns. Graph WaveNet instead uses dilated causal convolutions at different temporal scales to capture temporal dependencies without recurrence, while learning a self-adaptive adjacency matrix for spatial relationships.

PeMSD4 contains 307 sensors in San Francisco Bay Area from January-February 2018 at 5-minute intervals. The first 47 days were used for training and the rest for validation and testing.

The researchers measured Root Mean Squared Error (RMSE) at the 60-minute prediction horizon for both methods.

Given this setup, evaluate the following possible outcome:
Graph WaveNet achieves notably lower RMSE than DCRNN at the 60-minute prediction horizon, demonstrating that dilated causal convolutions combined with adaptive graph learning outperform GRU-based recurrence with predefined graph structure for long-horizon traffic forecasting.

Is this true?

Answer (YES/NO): YES